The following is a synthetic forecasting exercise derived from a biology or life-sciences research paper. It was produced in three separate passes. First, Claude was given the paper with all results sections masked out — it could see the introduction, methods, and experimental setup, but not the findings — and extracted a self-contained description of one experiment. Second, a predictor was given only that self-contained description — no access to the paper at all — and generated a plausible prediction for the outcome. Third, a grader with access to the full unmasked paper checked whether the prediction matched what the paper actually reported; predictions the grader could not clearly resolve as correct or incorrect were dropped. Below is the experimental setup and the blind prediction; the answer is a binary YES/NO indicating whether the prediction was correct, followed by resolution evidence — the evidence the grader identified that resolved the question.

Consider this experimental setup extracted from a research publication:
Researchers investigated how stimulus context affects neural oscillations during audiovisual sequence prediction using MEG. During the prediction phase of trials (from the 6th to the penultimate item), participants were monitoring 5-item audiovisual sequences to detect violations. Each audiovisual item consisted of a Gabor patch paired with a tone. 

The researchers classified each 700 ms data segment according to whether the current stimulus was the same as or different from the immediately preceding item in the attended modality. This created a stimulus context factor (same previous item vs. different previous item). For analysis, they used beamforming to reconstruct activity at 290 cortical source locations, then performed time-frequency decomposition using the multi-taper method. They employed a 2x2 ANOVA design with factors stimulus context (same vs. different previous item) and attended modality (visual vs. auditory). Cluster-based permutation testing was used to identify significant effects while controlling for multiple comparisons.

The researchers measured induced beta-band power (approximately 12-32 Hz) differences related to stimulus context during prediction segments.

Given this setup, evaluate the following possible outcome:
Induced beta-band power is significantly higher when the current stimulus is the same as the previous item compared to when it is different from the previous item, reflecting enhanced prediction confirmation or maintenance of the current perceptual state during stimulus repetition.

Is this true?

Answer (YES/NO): YES